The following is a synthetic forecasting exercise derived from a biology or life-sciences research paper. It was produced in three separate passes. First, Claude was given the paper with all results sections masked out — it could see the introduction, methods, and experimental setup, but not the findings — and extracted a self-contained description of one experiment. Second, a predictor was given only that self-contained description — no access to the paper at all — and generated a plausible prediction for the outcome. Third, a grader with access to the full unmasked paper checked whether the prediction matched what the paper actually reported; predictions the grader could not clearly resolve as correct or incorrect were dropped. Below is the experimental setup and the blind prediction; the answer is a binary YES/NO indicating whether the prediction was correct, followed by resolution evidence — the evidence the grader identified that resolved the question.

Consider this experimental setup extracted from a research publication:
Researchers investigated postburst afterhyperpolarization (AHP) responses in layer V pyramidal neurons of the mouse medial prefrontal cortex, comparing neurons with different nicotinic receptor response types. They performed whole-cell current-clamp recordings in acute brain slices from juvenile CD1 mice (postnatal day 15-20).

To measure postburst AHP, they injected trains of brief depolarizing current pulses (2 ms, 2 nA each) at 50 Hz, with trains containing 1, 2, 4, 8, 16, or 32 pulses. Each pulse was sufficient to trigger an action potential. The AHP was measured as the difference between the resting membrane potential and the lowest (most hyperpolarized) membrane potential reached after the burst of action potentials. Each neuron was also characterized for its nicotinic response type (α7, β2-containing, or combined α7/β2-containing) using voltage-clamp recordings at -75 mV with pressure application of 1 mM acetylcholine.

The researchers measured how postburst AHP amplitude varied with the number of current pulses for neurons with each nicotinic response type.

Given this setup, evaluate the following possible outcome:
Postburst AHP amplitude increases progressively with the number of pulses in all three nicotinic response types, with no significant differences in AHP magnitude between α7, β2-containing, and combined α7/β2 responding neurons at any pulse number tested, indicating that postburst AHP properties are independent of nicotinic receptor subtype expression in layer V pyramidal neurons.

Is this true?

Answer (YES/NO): NO